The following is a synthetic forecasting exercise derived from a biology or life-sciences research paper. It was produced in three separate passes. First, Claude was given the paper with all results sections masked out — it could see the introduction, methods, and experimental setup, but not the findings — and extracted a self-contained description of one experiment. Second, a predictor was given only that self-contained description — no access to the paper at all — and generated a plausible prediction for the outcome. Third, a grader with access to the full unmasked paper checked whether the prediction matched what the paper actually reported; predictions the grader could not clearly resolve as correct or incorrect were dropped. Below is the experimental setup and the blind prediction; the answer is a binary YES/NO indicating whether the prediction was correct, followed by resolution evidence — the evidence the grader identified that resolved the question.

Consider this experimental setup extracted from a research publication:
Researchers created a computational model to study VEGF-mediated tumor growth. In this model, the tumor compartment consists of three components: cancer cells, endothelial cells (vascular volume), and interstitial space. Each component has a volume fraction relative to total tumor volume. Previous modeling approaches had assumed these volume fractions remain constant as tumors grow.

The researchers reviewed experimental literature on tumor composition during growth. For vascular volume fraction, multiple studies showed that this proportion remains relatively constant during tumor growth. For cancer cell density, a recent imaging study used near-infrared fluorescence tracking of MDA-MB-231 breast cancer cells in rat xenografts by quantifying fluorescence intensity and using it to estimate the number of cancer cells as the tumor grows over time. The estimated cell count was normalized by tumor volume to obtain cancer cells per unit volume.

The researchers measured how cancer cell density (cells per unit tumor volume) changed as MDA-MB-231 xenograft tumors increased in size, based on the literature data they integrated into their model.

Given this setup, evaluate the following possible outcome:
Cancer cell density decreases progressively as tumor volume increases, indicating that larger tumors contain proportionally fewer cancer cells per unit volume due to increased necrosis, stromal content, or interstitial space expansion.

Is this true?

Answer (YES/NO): NO